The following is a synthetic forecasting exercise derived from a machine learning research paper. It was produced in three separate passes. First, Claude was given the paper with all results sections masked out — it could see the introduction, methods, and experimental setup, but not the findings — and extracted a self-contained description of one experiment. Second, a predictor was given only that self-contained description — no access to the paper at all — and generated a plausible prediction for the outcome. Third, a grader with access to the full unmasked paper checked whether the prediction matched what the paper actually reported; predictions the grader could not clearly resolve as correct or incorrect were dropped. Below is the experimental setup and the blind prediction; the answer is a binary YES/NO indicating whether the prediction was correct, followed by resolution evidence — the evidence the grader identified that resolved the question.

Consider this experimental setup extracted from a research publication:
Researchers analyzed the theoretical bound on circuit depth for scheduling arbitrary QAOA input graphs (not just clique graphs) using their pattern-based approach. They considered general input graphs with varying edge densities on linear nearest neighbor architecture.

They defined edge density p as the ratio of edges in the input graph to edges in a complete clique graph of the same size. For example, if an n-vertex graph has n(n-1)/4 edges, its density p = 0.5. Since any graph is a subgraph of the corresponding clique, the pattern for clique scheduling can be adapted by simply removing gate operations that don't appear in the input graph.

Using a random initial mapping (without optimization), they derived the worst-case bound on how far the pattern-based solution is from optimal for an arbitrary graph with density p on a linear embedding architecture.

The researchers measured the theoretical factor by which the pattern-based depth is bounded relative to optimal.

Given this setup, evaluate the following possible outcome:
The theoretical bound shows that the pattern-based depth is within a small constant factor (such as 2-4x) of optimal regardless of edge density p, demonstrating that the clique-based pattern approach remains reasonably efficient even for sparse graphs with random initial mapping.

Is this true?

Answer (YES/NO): NO